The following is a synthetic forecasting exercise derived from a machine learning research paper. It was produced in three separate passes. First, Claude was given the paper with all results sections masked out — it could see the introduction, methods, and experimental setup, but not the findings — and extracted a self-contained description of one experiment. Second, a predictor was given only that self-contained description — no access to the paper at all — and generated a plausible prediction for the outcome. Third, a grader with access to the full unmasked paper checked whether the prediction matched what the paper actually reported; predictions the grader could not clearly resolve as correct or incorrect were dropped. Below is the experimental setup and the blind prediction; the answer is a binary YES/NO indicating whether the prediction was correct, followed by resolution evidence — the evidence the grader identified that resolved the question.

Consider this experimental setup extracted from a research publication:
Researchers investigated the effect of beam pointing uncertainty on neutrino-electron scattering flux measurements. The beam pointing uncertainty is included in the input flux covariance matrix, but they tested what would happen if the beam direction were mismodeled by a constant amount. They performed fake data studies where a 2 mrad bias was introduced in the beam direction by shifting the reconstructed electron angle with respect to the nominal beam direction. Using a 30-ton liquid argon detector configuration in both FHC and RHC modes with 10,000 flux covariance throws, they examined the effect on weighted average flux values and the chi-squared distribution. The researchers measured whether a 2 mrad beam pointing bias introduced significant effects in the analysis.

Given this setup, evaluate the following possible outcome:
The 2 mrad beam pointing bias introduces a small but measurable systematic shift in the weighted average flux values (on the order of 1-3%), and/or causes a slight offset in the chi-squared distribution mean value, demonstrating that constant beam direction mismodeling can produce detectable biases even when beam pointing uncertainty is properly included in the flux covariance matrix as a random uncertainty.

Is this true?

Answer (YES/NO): NO